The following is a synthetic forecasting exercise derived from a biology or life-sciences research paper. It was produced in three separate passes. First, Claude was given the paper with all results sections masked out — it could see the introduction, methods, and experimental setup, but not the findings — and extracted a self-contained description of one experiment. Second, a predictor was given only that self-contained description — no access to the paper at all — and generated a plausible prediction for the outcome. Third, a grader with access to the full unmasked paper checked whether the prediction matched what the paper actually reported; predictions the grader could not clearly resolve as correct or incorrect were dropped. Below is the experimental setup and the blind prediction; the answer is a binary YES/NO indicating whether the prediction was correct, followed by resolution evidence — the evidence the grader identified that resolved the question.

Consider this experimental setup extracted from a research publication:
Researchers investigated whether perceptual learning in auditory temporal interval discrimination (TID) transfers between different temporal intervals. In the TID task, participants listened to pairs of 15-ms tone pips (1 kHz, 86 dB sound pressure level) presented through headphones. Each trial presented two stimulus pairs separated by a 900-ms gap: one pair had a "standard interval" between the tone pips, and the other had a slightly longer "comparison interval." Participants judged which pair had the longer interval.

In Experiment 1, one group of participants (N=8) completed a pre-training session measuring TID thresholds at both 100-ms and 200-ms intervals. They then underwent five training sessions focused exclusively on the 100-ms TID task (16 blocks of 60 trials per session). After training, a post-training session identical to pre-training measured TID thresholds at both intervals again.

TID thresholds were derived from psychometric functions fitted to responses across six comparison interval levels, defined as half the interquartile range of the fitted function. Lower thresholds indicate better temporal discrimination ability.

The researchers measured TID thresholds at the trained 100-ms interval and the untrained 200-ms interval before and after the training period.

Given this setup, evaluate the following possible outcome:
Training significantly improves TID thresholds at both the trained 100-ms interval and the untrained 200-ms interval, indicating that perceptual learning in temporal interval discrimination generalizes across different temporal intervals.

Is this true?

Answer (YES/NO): NO